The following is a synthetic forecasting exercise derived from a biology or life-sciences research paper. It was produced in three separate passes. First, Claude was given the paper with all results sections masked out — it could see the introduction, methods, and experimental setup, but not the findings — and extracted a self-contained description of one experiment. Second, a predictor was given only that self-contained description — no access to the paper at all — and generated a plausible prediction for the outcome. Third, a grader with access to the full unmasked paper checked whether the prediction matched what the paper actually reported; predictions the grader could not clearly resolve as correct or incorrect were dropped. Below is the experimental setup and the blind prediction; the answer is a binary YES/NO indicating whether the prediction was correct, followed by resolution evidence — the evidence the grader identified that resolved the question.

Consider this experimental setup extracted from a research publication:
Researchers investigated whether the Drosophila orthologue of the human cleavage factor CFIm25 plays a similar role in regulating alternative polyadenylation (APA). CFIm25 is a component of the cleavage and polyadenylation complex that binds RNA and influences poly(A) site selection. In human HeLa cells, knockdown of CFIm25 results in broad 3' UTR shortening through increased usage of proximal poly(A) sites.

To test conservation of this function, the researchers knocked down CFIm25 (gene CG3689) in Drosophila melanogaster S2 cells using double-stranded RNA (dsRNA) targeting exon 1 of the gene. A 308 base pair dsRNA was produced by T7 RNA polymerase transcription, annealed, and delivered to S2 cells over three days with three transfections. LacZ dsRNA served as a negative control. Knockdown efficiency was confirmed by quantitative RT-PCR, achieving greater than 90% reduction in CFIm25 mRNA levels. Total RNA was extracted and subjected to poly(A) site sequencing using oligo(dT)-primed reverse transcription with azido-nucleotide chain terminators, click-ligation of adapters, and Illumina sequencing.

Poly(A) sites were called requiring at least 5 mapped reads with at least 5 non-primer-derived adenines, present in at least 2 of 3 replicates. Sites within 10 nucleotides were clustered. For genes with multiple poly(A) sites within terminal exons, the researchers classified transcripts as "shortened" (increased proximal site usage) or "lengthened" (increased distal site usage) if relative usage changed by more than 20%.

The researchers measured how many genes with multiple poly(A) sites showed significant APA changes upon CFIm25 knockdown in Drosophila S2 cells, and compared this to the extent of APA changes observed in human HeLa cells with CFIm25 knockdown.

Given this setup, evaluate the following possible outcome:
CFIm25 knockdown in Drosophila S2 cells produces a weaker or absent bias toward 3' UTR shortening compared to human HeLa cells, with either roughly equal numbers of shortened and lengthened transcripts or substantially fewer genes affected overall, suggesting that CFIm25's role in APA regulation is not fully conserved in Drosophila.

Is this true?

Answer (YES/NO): YES